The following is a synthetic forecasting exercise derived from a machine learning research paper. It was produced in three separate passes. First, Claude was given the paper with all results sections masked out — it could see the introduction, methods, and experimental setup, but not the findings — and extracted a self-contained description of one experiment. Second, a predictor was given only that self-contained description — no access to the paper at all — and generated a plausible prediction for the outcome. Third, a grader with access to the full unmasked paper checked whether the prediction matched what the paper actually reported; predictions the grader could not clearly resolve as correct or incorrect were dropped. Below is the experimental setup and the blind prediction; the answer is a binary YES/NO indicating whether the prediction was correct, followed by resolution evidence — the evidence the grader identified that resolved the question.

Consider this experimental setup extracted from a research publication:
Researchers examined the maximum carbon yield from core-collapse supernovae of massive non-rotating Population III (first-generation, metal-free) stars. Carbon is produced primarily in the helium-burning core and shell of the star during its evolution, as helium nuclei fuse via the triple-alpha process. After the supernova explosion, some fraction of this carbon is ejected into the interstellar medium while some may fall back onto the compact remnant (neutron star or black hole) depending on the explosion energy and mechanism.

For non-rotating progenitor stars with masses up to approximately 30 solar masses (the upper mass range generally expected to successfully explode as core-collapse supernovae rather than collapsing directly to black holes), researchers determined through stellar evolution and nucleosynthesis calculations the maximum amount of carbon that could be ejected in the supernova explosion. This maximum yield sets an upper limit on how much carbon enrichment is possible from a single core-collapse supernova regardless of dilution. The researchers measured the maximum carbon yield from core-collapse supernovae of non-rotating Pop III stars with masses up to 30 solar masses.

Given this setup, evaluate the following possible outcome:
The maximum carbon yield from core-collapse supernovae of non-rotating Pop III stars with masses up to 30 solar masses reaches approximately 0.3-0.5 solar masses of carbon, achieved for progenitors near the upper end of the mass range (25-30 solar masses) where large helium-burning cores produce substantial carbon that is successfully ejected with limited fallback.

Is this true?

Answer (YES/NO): YES